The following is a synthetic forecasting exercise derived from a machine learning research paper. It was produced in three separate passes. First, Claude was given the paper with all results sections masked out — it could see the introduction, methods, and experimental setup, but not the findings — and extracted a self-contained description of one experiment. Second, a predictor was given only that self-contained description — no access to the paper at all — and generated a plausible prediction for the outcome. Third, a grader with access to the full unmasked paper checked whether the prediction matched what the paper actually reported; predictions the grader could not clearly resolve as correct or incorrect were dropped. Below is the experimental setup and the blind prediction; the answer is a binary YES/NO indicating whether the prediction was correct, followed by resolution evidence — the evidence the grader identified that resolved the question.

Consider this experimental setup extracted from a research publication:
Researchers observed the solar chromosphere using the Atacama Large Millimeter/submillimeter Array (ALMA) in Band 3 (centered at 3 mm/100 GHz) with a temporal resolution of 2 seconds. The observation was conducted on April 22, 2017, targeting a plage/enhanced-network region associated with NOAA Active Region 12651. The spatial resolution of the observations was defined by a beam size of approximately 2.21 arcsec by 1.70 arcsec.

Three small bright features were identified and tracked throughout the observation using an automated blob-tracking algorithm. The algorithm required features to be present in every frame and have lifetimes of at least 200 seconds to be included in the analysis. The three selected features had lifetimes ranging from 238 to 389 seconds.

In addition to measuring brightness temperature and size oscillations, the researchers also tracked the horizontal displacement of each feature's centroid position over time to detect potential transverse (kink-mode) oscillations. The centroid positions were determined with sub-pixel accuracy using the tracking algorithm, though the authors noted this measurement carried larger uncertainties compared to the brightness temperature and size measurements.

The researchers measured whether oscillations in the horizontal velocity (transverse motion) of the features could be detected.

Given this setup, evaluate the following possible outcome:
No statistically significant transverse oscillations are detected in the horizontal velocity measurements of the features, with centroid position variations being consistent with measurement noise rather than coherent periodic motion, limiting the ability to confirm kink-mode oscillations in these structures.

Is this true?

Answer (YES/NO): NO